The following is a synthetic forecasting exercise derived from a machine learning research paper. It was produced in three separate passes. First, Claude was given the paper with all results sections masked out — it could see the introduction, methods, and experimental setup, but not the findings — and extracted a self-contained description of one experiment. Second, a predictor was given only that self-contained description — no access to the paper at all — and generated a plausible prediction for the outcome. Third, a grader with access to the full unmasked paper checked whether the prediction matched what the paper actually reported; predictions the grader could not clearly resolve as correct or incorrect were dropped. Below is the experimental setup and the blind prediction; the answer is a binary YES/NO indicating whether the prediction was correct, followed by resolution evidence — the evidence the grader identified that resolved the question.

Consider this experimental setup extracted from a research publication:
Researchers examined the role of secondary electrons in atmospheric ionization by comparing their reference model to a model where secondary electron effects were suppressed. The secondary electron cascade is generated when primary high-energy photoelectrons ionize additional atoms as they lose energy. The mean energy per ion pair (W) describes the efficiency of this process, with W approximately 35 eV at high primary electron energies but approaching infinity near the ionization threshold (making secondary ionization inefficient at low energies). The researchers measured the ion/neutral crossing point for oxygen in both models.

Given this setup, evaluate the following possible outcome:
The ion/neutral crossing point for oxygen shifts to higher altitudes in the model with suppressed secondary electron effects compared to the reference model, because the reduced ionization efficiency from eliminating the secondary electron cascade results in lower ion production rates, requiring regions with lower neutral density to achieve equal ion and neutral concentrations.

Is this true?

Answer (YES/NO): NO